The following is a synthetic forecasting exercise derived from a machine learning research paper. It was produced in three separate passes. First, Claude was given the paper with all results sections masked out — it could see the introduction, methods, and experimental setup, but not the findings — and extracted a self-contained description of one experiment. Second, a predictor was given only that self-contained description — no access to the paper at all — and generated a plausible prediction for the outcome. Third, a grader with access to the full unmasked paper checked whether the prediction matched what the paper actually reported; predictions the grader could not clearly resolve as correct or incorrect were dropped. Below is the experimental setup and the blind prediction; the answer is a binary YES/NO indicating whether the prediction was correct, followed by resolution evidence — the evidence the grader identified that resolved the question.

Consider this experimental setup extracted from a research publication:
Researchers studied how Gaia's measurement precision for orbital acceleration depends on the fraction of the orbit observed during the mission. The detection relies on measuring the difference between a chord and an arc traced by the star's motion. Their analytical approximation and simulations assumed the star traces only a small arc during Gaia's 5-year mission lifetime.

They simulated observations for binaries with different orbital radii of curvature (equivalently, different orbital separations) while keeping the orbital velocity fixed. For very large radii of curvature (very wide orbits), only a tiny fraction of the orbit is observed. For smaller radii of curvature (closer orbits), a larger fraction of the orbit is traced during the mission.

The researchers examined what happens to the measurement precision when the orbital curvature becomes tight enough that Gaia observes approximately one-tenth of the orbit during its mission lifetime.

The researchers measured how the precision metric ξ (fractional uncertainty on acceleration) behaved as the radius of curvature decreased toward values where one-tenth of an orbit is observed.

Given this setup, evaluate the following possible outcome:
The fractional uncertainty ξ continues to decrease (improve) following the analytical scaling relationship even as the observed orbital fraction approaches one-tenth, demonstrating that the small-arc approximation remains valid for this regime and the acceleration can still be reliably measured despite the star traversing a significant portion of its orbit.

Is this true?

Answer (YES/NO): NO